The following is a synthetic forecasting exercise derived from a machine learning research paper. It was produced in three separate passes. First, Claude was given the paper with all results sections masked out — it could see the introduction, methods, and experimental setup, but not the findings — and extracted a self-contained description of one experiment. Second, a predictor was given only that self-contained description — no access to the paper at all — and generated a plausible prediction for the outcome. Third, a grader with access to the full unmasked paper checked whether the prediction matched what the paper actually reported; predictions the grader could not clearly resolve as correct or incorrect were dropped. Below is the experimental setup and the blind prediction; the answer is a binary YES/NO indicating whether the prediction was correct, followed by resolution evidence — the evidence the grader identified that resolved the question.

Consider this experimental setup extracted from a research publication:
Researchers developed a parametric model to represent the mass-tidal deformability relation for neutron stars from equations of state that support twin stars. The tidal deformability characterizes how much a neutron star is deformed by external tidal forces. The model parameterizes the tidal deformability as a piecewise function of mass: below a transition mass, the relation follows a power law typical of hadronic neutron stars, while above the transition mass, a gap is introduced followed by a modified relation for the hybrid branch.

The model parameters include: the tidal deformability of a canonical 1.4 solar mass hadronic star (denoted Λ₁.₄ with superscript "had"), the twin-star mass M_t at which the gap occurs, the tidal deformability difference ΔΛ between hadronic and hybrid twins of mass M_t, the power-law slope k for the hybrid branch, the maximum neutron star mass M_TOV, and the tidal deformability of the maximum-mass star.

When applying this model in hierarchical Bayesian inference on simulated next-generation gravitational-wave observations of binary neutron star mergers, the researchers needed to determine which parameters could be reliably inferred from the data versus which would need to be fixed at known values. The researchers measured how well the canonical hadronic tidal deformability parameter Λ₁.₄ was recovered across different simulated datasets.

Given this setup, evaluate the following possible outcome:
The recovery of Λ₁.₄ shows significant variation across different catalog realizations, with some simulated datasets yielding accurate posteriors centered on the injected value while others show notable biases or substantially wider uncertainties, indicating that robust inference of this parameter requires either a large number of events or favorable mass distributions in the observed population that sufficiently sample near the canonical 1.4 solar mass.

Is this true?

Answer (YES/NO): NO